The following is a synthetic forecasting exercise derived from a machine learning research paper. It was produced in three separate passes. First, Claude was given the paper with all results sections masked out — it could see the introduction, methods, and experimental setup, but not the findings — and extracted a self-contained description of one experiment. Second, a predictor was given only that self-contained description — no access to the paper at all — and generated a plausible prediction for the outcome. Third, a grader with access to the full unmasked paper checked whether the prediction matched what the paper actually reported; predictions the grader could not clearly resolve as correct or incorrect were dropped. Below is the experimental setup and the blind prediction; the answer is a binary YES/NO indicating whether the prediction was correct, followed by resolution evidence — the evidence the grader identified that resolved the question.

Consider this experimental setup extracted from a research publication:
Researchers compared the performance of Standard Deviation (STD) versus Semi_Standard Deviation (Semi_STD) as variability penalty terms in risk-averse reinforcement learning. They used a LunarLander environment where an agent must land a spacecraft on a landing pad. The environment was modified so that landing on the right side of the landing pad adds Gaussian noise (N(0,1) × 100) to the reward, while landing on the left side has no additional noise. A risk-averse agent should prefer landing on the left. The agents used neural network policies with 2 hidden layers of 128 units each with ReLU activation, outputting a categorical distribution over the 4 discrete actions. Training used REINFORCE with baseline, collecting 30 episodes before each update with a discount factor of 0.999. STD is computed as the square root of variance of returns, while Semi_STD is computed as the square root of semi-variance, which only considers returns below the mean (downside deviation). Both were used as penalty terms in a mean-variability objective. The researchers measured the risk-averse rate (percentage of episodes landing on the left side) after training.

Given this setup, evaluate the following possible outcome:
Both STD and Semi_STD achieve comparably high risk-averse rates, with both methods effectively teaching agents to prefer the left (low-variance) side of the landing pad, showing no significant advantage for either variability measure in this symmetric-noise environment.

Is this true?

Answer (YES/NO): NO